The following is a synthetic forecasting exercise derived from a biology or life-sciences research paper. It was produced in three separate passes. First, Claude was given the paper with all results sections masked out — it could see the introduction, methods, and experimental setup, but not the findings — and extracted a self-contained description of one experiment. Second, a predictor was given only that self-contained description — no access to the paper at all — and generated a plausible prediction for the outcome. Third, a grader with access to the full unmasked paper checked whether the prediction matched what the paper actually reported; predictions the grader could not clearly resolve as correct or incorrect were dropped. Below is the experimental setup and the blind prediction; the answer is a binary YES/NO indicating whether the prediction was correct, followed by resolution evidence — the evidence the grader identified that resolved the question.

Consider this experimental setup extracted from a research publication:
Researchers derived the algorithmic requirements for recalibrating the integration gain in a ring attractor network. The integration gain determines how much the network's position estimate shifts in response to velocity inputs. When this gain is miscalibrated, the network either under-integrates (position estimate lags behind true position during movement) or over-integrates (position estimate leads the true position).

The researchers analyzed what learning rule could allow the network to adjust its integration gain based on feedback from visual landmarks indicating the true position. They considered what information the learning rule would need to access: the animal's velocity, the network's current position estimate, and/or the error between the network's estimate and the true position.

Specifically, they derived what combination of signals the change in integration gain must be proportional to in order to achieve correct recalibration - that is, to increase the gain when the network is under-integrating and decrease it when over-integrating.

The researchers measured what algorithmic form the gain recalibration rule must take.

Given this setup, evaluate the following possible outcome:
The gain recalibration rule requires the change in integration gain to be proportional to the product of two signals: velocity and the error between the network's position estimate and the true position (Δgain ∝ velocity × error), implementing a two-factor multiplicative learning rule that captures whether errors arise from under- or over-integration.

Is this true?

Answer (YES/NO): YES